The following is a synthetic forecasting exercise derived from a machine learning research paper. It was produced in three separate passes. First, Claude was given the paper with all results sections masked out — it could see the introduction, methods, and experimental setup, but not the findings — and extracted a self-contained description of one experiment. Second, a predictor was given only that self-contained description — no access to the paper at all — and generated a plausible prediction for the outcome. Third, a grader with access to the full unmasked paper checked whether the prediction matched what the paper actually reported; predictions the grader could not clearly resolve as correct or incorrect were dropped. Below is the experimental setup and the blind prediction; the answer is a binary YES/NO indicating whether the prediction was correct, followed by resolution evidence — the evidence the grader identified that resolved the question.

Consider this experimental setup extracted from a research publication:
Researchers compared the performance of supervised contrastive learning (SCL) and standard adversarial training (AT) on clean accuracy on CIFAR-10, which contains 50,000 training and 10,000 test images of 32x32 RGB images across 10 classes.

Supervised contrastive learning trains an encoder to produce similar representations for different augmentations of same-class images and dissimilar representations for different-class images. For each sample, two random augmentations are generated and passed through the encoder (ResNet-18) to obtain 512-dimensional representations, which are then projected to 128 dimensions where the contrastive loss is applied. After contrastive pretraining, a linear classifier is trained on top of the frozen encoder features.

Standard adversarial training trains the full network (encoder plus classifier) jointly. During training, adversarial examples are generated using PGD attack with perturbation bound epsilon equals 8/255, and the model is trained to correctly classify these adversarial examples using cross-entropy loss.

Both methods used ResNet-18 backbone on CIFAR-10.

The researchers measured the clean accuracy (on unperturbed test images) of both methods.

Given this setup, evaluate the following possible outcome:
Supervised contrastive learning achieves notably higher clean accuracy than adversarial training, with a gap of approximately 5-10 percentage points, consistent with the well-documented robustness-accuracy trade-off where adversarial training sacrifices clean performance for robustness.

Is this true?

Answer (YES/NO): YES